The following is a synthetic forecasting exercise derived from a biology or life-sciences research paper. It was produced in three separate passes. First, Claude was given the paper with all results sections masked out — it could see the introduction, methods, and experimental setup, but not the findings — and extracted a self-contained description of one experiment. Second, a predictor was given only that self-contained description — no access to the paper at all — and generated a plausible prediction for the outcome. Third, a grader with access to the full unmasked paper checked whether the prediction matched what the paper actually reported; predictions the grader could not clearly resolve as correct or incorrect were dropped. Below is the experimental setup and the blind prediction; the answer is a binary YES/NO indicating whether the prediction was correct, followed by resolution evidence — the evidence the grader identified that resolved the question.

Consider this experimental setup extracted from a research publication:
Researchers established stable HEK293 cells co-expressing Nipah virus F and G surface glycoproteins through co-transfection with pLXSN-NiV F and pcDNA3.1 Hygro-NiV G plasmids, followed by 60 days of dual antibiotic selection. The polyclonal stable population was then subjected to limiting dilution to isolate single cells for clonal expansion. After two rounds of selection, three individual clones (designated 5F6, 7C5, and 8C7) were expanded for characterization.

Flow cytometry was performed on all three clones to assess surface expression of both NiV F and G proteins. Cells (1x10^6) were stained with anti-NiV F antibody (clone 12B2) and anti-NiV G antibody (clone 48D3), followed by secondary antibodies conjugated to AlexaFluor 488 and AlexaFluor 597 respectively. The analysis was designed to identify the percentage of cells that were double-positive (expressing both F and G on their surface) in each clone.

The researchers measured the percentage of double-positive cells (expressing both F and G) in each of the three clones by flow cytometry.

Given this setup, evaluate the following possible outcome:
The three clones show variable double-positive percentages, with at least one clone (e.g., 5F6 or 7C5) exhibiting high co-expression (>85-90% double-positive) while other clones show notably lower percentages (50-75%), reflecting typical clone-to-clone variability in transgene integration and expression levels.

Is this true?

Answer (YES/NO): NO